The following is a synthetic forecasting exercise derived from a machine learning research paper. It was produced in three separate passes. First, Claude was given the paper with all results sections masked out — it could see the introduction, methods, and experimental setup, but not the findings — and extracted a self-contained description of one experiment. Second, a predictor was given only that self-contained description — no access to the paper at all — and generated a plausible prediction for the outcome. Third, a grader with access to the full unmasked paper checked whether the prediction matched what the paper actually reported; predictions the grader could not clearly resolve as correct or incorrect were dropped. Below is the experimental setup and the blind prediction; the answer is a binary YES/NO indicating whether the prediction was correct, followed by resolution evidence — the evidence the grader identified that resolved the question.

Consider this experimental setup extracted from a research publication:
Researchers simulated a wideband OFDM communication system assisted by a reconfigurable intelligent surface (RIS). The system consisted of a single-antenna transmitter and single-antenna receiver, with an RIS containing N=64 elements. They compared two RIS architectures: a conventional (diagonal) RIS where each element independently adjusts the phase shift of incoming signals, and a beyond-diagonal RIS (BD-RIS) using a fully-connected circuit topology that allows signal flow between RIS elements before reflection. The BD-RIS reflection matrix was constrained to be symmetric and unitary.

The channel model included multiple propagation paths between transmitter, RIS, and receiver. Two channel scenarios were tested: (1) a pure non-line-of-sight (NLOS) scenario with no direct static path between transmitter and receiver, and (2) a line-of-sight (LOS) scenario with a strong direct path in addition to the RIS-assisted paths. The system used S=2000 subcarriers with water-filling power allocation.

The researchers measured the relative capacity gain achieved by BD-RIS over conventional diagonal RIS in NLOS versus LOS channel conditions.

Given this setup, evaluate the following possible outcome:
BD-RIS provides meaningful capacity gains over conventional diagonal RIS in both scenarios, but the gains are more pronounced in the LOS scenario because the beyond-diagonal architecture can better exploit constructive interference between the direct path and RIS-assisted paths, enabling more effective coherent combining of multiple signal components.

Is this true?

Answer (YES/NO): NO